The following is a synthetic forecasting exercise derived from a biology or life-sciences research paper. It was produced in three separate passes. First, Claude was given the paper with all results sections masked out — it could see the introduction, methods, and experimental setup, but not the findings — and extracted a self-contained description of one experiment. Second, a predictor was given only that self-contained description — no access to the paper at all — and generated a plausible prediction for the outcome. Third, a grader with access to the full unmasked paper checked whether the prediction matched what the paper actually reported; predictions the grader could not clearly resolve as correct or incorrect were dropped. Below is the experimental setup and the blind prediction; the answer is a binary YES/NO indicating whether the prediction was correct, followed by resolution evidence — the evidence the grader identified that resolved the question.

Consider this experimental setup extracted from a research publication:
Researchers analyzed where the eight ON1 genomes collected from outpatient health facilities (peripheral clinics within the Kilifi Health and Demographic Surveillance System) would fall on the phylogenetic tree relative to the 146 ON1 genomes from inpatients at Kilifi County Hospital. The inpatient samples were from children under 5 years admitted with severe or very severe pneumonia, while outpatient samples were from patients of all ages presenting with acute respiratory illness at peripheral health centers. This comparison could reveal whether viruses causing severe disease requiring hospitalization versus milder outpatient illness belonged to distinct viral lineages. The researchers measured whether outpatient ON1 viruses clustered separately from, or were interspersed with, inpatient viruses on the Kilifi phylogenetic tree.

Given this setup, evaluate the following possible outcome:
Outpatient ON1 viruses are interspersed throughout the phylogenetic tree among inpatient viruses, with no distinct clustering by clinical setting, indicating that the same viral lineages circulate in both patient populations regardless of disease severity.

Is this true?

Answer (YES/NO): NO